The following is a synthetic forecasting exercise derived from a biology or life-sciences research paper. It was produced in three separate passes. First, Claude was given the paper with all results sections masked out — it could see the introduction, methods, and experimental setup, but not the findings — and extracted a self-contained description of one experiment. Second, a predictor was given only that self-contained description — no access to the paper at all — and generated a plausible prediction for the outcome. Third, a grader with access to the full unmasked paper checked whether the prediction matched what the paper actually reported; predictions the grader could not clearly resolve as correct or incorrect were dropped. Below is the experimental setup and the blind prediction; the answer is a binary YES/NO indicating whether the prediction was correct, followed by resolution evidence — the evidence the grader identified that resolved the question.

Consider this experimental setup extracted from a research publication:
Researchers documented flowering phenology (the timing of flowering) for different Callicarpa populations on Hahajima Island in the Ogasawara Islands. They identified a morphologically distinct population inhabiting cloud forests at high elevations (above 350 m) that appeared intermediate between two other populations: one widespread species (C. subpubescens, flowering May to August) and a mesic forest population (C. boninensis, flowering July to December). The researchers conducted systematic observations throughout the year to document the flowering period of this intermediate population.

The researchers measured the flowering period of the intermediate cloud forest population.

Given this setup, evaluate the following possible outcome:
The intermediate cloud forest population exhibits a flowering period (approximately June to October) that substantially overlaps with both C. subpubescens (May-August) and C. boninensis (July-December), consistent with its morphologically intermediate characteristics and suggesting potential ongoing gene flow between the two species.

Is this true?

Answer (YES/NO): NO